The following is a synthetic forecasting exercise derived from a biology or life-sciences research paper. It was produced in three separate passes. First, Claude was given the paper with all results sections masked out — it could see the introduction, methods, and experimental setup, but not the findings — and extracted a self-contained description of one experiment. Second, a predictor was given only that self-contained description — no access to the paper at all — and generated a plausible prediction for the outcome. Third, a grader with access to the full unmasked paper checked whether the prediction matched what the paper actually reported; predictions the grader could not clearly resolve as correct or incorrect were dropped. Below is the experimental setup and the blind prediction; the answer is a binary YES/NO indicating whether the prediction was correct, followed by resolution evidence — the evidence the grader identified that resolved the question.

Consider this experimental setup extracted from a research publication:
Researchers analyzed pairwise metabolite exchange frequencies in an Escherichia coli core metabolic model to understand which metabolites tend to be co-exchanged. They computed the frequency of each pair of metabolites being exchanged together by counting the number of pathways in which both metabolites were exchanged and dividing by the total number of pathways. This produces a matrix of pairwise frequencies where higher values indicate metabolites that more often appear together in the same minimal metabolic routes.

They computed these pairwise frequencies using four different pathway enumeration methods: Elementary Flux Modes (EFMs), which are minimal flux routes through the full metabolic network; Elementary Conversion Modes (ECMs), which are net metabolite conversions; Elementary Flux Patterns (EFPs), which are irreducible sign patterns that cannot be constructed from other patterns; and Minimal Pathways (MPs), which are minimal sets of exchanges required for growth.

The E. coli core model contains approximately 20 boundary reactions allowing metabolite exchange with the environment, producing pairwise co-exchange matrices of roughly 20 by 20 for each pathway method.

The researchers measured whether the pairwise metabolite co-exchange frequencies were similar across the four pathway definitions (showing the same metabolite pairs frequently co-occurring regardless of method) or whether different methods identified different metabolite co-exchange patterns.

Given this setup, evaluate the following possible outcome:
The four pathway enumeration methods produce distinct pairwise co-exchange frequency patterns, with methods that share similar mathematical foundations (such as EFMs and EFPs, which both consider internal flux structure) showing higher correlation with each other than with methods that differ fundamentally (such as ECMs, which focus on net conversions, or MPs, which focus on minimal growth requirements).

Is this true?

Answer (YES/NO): NO